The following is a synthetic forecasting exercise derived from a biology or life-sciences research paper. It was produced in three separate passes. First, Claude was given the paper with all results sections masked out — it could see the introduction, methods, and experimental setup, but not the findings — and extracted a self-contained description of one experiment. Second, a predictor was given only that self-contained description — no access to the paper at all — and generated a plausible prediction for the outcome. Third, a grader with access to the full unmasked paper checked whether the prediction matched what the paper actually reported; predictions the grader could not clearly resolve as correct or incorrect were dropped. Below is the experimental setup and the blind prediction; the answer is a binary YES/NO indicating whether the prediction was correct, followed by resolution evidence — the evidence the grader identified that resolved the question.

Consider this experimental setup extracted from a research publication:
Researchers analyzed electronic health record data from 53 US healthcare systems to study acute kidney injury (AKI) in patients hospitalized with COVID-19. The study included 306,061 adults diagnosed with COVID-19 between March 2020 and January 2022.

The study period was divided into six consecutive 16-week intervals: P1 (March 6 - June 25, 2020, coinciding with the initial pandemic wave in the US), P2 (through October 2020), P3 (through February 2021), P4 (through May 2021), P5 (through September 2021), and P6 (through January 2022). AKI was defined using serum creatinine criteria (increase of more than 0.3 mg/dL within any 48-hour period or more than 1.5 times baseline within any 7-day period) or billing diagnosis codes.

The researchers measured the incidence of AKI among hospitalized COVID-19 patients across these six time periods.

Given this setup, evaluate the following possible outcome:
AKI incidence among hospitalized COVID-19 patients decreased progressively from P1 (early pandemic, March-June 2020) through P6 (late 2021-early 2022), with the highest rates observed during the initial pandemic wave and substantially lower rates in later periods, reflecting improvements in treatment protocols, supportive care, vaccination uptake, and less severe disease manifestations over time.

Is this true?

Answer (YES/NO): NO